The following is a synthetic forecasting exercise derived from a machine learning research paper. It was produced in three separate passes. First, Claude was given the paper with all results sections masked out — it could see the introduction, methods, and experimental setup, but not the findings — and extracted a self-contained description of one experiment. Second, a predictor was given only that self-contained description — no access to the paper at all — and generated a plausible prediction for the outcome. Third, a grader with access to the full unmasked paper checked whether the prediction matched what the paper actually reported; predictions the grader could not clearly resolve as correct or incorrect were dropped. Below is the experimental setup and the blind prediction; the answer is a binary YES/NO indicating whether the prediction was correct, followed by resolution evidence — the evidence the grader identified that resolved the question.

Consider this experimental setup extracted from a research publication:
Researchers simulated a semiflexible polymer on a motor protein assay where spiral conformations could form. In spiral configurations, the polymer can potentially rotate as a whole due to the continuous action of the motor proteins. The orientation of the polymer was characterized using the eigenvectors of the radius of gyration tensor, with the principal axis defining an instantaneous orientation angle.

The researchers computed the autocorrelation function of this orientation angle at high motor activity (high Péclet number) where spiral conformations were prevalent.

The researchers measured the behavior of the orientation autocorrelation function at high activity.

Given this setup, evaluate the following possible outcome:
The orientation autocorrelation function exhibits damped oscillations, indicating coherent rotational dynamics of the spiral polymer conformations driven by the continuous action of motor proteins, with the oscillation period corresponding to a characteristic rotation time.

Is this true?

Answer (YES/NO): YES